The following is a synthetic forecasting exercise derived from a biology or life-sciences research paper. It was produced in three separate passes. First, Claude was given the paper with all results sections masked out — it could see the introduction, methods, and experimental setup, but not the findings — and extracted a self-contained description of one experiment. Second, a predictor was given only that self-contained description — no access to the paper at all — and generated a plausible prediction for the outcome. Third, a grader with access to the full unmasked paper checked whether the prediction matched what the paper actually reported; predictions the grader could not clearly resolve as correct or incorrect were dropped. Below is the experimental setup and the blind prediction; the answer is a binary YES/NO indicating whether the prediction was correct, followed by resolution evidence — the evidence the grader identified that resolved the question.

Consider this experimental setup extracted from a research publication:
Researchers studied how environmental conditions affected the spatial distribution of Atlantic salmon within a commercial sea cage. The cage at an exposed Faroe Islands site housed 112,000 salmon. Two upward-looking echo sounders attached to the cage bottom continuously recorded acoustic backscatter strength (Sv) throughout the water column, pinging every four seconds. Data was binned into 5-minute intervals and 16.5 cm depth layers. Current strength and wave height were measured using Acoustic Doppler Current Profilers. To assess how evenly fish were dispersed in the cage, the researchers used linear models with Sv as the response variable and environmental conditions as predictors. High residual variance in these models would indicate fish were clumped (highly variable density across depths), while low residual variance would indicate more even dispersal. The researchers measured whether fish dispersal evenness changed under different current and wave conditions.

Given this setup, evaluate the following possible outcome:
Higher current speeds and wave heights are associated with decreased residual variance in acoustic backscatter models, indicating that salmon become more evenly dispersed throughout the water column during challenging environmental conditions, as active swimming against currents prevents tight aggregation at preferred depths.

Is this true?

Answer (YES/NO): NO